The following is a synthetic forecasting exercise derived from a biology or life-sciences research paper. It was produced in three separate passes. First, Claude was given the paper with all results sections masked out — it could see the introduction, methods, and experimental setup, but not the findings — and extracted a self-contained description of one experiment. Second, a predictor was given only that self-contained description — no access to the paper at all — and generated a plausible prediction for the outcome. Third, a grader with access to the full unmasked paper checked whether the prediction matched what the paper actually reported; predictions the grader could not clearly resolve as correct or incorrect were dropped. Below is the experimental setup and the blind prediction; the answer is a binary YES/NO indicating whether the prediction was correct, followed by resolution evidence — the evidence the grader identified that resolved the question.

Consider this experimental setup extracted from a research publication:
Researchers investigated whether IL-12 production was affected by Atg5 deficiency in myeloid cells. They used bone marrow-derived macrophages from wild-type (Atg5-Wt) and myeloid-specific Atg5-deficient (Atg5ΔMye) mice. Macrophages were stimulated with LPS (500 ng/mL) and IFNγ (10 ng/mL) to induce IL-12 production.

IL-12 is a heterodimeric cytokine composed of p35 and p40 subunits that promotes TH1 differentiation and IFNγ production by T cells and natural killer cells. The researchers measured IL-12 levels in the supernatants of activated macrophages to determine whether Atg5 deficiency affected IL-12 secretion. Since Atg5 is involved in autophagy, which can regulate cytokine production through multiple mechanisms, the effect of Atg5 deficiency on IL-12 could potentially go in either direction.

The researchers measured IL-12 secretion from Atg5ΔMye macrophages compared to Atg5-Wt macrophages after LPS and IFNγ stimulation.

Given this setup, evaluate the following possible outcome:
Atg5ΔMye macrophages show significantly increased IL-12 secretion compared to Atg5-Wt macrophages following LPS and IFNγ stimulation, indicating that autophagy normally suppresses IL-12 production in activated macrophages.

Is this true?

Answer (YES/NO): NO